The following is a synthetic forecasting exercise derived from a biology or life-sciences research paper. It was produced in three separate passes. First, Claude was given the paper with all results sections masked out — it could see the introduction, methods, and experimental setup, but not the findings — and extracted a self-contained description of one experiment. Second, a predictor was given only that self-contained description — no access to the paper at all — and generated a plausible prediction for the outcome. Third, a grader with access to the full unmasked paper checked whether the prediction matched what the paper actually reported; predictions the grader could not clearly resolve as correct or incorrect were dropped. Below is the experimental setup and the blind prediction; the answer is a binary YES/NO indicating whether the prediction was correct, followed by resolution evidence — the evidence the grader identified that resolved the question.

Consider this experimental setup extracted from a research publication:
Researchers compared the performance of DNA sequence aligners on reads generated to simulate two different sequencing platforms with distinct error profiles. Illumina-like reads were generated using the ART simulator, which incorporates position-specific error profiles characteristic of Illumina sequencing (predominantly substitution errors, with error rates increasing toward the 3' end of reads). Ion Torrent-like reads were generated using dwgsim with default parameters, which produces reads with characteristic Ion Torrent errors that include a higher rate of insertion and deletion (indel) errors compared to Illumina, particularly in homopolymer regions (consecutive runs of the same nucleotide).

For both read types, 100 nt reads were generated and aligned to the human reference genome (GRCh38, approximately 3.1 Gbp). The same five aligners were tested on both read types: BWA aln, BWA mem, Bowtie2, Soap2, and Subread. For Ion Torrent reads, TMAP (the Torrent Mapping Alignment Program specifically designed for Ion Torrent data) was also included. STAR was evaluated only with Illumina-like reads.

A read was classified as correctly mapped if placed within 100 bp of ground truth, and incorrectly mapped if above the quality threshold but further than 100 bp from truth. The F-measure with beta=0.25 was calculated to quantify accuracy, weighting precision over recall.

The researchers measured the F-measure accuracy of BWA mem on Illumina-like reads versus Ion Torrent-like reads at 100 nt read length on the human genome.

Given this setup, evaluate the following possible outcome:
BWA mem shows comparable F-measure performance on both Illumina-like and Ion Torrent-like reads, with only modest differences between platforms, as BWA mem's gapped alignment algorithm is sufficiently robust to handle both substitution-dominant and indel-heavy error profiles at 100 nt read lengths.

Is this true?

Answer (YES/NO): YES